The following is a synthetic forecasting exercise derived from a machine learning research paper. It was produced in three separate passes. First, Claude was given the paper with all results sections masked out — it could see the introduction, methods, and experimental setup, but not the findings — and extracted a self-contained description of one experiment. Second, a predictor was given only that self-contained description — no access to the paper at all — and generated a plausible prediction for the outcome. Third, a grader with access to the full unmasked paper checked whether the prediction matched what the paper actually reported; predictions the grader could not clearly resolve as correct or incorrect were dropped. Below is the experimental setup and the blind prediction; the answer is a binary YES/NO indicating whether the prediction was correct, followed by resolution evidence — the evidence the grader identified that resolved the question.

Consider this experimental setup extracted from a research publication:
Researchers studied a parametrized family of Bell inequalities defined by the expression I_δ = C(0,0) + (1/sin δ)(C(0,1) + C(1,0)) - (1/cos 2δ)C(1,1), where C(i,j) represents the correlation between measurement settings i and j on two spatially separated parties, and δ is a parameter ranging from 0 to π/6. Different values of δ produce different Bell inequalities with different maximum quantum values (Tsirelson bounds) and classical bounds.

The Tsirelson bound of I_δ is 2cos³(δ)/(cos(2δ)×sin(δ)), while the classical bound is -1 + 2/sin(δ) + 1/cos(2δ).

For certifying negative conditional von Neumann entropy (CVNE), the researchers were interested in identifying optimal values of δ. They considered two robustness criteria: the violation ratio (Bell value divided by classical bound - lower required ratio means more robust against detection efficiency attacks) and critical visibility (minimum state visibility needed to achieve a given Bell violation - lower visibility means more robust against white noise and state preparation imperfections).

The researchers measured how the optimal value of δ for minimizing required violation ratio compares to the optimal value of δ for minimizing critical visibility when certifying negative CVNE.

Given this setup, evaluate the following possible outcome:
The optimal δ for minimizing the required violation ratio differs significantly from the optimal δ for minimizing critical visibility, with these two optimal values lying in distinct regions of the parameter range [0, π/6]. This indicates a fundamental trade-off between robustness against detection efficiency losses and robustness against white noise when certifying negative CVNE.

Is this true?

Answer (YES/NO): YES